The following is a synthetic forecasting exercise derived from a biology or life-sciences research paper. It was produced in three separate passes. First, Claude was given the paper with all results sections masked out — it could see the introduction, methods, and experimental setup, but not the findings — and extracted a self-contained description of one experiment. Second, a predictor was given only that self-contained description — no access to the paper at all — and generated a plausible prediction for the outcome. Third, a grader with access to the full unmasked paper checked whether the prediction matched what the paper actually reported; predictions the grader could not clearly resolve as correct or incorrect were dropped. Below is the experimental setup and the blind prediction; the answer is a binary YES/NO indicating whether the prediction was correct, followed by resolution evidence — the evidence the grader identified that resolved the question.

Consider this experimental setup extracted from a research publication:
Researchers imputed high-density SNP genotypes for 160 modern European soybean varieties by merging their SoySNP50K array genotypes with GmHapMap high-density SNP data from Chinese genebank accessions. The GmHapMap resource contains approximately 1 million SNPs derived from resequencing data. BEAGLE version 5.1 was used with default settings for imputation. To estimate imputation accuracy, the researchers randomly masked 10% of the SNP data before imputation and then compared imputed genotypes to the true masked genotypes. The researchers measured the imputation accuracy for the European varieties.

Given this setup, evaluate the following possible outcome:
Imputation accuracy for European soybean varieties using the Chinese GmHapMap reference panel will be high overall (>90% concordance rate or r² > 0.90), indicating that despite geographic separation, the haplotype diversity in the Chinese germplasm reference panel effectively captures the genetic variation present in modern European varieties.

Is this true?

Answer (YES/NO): YES